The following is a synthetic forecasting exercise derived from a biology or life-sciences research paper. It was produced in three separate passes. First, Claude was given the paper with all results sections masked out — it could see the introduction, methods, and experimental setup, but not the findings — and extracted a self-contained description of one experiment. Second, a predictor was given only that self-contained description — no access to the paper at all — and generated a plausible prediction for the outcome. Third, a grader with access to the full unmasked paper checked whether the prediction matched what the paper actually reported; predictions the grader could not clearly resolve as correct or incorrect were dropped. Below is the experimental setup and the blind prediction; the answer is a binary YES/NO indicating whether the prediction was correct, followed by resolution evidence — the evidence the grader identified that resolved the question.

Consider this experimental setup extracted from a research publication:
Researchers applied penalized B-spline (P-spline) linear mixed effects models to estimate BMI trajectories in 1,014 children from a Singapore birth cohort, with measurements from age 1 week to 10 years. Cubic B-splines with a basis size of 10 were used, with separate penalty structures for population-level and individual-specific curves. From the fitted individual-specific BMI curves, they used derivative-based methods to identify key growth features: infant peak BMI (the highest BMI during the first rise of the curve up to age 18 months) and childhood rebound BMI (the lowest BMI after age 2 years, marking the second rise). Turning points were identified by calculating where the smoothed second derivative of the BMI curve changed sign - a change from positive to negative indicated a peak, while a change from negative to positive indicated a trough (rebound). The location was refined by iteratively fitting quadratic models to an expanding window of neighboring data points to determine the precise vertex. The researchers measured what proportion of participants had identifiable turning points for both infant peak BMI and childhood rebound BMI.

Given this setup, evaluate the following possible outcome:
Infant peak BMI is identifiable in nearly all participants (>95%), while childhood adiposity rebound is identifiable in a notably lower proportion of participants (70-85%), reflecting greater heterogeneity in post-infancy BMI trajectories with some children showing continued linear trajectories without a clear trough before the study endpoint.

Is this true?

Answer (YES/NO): NO